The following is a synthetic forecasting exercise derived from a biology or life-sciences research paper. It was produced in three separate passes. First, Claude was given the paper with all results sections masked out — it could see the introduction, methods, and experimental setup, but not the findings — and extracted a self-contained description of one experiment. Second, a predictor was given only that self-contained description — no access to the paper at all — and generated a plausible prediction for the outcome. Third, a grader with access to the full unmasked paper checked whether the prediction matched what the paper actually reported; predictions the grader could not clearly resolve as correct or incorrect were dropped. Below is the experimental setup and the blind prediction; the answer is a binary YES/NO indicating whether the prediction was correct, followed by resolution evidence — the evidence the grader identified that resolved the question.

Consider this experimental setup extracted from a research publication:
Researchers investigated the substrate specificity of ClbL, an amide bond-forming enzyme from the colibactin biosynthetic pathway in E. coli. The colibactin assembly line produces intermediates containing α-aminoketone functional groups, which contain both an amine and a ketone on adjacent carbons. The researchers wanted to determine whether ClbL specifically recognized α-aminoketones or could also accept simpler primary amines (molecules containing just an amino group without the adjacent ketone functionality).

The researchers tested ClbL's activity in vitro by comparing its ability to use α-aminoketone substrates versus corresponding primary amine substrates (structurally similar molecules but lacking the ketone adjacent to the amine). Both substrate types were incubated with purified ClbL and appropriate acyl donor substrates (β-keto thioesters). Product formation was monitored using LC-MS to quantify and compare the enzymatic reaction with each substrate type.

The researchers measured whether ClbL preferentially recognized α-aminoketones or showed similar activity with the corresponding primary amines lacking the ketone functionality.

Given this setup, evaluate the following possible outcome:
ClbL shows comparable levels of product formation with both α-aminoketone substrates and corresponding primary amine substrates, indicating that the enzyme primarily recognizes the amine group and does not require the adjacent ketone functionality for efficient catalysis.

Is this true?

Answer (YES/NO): NO